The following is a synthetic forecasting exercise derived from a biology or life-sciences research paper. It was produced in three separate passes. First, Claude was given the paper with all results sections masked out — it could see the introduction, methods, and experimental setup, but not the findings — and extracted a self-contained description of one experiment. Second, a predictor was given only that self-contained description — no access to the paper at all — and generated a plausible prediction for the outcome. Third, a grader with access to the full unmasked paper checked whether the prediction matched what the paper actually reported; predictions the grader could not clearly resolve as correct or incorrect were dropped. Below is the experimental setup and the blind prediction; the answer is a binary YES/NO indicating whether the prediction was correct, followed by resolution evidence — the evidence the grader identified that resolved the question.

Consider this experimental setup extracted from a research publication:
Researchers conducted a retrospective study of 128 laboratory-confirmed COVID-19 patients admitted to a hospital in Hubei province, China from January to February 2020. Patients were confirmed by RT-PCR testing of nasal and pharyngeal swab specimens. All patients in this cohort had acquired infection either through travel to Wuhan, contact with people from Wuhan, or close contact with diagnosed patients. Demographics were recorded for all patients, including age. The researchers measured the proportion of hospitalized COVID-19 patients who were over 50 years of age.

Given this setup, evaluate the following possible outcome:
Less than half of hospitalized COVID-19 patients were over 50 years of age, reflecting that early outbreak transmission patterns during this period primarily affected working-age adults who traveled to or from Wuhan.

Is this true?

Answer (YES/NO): NO